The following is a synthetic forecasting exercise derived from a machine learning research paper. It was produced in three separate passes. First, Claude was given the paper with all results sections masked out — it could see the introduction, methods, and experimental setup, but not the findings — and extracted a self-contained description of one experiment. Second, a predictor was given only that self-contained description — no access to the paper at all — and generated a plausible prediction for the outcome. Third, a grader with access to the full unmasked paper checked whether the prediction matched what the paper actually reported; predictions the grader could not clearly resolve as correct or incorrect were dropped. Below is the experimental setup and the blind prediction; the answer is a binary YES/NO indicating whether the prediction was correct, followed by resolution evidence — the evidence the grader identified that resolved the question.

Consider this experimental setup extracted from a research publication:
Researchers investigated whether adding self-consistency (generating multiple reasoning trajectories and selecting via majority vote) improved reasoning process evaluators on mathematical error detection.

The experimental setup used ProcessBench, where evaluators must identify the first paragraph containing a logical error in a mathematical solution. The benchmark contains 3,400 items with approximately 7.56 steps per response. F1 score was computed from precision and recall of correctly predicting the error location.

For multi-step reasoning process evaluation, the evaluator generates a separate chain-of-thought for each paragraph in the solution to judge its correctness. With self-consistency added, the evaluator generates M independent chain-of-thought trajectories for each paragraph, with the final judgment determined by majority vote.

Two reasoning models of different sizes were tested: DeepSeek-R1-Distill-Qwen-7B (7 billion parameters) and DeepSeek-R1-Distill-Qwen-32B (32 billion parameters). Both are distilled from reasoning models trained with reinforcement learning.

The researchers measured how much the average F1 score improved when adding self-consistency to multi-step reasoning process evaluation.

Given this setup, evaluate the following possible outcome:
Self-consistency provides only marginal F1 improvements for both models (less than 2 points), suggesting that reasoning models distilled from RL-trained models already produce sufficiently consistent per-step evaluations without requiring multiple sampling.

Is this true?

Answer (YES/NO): NO